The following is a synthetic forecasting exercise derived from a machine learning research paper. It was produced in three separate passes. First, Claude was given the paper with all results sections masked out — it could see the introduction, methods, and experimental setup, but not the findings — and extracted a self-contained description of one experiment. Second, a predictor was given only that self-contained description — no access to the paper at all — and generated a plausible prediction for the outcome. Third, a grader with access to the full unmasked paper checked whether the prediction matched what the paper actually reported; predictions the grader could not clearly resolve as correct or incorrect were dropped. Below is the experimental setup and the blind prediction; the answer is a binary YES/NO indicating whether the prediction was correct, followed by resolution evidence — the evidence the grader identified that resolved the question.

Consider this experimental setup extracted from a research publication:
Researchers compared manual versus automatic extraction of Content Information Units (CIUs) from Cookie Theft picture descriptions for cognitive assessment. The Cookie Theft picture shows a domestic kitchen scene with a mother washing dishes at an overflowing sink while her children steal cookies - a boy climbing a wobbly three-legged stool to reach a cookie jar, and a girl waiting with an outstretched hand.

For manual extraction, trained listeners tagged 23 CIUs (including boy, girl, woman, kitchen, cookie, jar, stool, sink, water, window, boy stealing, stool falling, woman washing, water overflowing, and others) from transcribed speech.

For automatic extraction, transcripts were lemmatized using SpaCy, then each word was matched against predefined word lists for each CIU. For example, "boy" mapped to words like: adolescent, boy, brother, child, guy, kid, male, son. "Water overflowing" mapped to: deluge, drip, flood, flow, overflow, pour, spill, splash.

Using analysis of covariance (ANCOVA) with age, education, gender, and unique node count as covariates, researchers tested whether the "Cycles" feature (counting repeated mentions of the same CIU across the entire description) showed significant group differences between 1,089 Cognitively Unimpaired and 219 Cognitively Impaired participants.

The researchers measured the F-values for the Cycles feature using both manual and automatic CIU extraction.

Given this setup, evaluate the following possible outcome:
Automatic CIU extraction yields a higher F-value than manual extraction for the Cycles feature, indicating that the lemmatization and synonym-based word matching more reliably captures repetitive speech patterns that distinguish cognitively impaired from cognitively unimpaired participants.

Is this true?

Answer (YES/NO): YES